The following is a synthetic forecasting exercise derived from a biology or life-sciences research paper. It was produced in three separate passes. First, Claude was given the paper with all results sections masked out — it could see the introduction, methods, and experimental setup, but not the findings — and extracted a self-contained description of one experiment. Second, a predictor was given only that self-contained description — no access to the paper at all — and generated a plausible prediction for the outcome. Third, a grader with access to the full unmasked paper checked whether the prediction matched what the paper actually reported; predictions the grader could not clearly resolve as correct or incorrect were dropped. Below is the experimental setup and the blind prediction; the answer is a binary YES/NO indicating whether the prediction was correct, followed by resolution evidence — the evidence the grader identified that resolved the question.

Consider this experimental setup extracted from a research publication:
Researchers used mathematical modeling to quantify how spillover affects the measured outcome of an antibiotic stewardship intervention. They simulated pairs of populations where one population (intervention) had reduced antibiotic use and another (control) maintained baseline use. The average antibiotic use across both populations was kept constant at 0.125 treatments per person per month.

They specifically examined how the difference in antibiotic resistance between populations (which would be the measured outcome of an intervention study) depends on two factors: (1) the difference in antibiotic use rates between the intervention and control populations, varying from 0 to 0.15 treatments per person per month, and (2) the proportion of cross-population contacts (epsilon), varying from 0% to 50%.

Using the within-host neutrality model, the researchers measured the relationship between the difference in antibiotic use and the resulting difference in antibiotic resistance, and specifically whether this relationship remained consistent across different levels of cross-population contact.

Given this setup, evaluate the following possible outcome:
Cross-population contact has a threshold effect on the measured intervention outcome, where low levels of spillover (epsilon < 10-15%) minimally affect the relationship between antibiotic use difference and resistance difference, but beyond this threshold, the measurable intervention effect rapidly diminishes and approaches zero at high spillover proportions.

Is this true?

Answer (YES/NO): NO